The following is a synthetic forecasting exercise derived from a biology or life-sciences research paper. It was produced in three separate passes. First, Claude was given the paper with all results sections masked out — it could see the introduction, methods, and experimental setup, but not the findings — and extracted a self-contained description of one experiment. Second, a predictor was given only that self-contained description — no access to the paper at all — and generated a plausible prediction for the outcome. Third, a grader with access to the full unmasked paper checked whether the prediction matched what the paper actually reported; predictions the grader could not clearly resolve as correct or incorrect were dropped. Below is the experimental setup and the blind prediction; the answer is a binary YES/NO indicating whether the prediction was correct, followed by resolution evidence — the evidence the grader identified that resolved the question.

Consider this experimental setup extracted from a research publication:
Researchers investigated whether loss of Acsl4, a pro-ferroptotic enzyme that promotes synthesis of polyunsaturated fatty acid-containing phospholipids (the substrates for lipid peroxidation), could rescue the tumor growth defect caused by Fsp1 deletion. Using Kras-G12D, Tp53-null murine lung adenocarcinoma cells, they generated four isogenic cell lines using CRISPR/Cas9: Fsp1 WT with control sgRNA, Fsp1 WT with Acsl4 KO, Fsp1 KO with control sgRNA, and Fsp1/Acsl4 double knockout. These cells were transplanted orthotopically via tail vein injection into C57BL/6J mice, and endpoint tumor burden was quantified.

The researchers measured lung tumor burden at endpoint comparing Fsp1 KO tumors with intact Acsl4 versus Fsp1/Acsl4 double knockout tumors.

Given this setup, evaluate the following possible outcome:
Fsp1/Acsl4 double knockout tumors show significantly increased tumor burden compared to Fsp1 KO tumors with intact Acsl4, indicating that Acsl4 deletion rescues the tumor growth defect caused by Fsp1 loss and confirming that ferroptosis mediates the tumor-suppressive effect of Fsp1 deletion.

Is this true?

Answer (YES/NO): YES